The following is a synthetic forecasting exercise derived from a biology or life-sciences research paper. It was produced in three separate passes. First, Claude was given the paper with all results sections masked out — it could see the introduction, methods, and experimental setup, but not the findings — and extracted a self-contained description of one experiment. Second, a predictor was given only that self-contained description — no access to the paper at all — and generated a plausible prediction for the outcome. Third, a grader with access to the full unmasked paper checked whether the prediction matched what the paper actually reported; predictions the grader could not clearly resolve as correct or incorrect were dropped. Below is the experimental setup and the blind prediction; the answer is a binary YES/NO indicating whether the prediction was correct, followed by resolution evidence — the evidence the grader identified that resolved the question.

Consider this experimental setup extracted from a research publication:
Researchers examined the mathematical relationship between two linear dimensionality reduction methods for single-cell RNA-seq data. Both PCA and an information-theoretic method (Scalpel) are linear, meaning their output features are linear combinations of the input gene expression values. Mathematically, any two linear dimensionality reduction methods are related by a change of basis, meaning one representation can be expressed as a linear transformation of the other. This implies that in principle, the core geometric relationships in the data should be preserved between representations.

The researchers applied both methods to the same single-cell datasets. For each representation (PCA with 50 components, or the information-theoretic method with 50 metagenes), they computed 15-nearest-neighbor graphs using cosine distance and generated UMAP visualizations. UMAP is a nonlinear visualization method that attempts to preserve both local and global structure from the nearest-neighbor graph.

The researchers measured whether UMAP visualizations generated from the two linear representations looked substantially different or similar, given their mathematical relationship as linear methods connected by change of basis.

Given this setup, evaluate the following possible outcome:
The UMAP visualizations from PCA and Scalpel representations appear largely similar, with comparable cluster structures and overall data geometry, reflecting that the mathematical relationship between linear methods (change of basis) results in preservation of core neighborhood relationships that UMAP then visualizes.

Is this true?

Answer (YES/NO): NO